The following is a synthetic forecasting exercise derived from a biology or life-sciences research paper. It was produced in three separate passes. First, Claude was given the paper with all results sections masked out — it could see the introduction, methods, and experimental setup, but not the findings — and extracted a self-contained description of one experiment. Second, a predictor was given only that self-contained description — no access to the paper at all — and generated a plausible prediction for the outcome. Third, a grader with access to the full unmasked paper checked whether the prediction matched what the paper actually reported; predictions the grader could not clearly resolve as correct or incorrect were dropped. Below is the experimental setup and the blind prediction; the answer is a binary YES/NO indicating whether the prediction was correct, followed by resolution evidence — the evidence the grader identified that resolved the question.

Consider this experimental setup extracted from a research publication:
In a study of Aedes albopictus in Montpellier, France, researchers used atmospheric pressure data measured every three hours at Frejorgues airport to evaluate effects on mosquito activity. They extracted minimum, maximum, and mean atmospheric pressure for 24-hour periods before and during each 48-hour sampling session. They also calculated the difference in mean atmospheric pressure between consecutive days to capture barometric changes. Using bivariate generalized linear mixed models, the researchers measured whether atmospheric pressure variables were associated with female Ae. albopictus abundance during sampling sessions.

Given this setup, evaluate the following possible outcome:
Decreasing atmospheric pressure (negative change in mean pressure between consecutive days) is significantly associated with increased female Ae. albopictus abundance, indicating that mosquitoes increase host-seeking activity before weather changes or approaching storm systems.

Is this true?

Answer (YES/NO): NO